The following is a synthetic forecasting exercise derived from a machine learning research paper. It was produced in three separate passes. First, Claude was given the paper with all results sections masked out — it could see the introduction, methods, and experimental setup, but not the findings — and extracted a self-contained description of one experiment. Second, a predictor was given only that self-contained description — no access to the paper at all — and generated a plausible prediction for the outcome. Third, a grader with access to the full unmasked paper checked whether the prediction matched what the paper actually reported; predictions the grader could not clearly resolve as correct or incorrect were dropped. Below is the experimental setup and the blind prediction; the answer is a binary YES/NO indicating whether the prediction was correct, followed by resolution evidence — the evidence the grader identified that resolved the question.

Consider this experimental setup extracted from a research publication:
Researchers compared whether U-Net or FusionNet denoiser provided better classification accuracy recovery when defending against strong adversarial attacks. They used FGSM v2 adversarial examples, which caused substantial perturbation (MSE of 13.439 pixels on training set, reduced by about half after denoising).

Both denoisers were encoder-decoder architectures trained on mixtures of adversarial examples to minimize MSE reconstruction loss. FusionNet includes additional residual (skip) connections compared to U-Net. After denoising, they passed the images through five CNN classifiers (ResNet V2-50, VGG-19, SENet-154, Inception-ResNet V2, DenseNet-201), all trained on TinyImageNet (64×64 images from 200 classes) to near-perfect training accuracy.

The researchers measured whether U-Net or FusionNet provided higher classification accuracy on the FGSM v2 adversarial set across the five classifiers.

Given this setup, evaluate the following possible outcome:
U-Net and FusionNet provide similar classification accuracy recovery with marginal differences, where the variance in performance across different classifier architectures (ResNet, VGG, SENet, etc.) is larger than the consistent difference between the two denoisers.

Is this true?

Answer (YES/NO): NO